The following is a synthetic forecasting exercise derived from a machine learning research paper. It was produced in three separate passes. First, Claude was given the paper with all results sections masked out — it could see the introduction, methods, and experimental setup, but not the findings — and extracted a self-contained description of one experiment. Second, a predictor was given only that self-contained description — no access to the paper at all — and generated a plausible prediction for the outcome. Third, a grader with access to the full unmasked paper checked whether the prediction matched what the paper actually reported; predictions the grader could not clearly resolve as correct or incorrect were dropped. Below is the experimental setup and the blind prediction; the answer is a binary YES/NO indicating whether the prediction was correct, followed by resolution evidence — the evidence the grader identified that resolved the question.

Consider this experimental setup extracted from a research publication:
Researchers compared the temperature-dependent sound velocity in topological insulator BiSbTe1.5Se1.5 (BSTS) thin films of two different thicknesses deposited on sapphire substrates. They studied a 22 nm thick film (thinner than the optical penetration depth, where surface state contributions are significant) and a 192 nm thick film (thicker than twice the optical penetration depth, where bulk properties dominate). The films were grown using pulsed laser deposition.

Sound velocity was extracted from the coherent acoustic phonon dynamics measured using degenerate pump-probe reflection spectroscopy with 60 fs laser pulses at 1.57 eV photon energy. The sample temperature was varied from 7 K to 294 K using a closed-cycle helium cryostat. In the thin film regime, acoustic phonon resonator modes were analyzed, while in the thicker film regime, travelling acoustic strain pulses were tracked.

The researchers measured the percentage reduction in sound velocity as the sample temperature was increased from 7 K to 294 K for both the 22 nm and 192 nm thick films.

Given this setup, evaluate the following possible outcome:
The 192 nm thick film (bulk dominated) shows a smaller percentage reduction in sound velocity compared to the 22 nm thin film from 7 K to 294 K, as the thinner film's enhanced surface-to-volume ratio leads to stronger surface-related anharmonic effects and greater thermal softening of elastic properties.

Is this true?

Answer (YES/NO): YES